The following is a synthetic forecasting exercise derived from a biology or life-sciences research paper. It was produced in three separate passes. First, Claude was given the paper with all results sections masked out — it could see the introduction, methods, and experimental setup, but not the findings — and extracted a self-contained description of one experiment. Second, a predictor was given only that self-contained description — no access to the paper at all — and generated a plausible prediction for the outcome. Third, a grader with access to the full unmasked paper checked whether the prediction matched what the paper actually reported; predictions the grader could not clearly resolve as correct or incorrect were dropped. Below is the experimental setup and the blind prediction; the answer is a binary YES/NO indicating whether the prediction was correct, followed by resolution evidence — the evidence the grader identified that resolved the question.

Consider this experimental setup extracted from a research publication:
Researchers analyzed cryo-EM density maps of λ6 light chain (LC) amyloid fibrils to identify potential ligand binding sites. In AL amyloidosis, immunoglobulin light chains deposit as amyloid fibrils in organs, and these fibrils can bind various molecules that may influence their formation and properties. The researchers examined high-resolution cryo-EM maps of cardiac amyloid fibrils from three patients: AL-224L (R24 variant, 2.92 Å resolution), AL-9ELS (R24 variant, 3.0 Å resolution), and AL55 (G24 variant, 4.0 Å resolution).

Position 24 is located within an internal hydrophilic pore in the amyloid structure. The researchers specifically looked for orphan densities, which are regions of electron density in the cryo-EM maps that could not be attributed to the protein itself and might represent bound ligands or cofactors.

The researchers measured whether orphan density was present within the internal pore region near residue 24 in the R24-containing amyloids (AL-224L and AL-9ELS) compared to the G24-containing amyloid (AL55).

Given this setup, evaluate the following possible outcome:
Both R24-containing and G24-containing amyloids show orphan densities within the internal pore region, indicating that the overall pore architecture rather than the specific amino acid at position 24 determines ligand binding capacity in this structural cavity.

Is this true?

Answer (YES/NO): NO